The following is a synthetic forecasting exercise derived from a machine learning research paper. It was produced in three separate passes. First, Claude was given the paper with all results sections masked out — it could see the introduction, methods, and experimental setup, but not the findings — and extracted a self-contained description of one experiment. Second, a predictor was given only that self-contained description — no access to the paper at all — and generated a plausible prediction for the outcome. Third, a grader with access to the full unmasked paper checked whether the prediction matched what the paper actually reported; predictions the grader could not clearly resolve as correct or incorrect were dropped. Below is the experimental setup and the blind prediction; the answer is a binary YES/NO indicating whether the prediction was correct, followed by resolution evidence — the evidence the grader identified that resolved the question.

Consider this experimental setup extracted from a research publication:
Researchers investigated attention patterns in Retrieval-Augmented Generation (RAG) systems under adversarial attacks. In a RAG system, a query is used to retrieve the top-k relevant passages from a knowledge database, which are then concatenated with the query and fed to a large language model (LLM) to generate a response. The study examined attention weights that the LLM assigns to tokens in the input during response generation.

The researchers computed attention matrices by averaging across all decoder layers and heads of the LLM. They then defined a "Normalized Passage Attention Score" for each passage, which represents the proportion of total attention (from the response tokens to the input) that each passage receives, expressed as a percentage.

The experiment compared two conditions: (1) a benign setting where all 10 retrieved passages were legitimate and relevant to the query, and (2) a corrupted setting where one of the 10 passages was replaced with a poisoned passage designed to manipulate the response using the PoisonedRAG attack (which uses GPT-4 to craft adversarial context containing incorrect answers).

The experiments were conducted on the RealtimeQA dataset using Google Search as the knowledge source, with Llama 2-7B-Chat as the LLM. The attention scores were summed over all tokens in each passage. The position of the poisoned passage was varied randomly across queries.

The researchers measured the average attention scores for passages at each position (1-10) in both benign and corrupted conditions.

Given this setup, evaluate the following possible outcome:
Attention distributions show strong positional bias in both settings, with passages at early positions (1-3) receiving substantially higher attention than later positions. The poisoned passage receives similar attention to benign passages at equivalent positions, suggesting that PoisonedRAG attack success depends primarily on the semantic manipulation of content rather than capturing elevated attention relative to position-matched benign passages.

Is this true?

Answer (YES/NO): NO